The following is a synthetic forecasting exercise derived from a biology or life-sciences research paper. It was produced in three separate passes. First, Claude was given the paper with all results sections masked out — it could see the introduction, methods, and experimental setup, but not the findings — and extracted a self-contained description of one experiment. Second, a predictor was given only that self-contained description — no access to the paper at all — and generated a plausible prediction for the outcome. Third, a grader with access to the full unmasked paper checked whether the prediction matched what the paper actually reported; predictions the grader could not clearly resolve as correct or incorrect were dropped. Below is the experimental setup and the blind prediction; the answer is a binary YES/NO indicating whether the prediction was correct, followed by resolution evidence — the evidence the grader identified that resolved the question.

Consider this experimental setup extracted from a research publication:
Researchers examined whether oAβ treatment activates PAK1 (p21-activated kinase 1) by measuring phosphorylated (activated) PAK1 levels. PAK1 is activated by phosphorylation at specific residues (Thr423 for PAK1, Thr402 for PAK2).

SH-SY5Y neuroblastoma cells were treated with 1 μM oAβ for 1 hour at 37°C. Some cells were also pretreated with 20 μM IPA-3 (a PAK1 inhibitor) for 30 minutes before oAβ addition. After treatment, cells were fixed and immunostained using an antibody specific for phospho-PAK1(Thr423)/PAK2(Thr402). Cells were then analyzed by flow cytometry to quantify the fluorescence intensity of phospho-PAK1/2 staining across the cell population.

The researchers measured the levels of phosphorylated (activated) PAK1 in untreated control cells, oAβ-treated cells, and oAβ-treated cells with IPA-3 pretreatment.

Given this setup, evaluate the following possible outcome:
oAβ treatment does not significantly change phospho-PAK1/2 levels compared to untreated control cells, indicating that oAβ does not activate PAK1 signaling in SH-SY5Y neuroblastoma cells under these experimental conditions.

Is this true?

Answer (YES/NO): NO